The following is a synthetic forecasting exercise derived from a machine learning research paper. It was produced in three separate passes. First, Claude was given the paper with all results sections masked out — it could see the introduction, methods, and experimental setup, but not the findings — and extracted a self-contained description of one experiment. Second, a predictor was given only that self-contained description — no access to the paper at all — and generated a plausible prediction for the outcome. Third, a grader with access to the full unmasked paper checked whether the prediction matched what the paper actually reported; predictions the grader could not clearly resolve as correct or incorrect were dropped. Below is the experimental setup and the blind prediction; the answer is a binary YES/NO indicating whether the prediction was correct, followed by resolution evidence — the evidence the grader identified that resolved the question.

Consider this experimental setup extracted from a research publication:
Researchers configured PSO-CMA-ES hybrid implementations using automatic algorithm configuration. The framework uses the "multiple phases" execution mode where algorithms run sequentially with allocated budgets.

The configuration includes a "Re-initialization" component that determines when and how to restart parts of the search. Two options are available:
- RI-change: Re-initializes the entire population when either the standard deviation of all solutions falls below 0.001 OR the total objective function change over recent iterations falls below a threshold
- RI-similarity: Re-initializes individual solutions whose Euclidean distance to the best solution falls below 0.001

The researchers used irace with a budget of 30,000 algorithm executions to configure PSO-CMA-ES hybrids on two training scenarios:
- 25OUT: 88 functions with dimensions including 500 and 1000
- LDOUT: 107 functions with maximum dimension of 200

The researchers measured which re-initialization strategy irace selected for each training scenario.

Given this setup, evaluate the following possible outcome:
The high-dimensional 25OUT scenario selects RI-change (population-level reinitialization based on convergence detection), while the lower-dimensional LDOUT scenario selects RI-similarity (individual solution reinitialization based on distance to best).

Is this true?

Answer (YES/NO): YES